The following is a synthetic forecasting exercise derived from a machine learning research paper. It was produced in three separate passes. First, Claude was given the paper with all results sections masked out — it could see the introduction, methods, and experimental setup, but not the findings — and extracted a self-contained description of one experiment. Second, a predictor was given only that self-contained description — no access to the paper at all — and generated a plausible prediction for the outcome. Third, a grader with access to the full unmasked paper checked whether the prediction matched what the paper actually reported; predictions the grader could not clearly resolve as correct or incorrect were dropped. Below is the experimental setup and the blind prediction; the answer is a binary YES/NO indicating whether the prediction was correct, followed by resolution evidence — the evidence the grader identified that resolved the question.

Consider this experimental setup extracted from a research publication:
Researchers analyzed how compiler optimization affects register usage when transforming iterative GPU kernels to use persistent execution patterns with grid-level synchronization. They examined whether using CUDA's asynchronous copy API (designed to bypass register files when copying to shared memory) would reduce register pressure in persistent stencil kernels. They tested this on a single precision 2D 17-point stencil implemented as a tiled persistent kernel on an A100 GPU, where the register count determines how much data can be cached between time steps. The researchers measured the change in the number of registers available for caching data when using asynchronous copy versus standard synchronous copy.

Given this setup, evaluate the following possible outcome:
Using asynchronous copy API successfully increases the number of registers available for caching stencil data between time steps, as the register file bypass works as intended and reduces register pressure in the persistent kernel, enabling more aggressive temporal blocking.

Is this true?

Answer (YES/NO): YES